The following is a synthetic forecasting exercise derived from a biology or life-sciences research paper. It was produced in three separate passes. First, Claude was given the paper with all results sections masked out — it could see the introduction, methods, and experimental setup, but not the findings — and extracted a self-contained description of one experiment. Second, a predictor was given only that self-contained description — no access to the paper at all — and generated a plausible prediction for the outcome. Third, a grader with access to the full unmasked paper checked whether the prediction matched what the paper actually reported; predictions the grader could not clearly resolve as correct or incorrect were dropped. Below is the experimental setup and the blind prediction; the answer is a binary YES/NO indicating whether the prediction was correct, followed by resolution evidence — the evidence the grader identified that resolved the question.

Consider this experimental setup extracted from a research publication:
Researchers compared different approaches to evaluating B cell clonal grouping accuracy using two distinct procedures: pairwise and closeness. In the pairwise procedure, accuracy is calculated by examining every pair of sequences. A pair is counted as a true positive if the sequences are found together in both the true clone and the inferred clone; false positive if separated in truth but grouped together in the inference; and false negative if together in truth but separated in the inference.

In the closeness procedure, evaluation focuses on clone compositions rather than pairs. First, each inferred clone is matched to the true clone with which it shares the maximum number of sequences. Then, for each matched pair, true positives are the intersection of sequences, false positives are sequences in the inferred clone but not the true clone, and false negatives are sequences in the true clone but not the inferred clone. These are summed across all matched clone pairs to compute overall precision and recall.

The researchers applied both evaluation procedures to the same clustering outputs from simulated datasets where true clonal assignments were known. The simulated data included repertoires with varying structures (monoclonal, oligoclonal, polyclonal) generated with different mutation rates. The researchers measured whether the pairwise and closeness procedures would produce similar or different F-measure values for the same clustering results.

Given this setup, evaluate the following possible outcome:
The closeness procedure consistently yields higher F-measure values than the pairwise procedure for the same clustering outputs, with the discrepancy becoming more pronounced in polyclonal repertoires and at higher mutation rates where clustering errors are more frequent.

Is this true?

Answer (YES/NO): NO